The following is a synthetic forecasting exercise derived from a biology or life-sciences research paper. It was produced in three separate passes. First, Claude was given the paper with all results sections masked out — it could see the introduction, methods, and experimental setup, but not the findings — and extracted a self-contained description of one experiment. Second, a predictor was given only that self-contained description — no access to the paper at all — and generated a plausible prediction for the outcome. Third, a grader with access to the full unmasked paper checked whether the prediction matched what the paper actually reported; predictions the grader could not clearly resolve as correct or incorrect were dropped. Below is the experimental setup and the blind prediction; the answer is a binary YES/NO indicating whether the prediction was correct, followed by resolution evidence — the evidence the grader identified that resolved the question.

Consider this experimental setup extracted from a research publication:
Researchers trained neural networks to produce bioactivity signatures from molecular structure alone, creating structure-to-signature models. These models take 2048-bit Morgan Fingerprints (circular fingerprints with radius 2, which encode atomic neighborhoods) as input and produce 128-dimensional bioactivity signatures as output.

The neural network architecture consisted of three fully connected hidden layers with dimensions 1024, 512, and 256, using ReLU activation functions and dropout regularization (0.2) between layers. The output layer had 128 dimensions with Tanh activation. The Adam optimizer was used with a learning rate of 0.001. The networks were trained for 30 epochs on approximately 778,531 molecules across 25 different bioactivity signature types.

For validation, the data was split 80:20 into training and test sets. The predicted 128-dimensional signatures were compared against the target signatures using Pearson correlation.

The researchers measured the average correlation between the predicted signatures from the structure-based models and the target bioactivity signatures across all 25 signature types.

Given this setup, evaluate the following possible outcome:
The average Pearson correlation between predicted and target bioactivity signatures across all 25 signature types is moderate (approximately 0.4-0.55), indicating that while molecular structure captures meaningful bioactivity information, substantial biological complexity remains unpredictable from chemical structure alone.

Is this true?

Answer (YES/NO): NO